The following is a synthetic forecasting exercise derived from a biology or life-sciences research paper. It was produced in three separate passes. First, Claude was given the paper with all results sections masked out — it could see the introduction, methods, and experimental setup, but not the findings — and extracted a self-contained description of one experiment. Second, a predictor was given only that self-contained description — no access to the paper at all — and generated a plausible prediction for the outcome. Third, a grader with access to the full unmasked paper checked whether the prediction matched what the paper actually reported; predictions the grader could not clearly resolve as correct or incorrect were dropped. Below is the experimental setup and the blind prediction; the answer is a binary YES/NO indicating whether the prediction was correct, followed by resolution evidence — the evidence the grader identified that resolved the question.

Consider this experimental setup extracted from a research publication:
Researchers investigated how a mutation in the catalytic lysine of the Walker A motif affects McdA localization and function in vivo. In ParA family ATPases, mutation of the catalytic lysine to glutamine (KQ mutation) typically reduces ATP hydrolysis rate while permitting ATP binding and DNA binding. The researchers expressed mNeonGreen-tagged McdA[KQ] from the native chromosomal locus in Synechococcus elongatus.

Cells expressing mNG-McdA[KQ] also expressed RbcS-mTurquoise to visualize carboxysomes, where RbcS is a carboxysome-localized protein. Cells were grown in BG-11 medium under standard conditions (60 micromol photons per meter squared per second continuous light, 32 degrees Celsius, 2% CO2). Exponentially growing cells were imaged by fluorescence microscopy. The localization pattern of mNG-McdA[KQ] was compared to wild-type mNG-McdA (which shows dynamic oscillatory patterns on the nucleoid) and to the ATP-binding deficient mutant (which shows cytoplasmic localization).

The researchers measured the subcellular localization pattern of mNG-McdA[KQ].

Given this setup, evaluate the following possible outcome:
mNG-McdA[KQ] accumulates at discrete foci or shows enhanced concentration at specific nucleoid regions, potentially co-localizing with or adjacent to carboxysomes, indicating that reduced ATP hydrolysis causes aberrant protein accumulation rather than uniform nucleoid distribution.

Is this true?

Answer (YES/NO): NO